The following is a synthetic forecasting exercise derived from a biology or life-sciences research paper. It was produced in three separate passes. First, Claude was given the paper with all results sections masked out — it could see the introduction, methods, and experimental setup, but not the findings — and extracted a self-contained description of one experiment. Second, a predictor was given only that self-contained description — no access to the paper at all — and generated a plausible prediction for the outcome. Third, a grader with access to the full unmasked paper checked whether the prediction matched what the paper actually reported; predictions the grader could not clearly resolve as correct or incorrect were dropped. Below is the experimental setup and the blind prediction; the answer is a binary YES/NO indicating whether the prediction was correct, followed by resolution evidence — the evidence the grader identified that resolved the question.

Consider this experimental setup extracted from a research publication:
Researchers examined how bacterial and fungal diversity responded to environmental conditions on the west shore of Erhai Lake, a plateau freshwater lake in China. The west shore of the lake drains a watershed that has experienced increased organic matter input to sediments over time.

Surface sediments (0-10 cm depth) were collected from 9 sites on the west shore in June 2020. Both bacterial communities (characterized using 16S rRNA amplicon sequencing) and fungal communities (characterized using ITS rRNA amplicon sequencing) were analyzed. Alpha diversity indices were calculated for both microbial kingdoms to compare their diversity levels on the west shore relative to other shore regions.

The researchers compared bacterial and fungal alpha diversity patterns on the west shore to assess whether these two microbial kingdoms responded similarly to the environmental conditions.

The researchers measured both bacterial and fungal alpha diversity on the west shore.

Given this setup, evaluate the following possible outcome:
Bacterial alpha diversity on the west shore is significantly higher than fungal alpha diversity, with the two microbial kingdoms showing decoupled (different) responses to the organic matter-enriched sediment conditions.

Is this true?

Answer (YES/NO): YES